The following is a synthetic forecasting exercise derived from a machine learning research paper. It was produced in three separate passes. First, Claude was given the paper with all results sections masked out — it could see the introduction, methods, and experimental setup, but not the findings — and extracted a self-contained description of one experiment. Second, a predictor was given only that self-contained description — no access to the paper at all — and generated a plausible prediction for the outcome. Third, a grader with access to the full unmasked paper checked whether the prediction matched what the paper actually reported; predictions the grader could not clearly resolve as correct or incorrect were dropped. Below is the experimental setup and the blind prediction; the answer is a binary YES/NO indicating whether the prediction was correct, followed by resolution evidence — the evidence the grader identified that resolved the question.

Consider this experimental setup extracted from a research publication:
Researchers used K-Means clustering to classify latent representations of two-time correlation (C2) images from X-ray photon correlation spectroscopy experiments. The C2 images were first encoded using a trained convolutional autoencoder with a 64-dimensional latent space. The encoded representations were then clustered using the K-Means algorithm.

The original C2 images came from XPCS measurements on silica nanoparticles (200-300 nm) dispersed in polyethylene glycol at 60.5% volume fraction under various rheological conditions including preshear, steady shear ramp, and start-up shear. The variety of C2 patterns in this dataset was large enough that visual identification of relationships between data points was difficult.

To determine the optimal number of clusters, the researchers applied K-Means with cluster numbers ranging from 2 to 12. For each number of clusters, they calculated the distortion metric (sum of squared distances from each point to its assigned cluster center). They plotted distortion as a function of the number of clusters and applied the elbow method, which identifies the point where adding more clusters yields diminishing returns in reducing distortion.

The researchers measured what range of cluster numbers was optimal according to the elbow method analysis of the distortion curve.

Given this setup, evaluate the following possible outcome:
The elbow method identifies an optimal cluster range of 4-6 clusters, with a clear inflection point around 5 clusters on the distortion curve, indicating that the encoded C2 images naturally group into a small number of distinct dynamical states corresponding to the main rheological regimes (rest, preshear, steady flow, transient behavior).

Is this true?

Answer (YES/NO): YES